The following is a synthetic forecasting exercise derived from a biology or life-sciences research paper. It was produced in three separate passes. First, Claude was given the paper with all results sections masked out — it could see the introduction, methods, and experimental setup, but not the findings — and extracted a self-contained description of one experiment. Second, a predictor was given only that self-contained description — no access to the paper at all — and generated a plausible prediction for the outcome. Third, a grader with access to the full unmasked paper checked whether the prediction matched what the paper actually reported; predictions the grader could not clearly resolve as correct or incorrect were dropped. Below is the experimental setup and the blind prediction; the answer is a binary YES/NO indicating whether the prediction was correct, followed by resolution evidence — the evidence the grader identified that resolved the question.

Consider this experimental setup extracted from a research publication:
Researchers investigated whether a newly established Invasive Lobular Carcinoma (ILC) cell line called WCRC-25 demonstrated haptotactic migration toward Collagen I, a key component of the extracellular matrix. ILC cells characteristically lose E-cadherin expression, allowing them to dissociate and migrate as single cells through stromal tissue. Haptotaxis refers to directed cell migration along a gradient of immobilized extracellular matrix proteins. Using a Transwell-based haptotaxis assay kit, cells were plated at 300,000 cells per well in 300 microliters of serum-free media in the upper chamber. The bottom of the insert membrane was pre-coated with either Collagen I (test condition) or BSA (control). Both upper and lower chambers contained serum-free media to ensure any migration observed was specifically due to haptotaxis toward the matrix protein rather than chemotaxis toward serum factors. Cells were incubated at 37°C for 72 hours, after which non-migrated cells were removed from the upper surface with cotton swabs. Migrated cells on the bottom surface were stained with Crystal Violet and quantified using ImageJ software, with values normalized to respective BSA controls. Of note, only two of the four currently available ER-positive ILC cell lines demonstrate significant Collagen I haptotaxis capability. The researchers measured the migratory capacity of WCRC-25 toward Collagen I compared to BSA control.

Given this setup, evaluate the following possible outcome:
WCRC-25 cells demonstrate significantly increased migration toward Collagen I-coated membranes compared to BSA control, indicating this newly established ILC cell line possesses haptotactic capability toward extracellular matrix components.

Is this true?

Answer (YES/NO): YES